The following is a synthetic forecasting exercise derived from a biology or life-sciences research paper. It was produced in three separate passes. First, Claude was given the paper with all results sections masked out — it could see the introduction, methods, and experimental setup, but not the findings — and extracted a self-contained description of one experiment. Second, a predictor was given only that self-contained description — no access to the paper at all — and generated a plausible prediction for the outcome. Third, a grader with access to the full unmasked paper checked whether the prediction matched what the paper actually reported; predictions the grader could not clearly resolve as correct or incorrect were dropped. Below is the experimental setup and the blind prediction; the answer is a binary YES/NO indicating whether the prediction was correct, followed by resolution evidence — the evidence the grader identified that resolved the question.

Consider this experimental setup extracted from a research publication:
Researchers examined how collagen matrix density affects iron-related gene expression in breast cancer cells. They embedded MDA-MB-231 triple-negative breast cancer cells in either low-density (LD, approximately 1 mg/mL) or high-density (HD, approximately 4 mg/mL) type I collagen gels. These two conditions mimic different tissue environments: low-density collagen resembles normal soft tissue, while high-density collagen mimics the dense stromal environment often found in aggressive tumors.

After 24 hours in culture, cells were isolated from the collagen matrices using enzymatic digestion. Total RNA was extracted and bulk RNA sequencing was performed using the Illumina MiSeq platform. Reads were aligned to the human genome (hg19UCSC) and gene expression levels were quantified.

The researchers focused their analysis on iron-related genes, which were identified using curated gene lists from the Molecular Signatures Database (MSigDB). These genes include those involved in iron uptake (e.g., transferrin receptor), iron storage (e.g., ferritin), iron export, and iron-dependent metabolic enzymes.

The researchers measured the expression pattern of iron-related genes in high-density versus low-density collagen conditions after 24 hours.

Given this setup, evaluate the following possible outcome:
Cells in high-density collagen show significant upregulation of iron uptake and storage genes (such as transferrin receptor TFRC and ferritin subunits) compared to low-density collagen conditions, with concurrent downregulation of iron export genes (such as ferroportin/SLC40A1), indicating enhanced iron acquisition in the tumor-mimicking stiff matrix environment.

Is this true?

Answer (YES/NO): NO